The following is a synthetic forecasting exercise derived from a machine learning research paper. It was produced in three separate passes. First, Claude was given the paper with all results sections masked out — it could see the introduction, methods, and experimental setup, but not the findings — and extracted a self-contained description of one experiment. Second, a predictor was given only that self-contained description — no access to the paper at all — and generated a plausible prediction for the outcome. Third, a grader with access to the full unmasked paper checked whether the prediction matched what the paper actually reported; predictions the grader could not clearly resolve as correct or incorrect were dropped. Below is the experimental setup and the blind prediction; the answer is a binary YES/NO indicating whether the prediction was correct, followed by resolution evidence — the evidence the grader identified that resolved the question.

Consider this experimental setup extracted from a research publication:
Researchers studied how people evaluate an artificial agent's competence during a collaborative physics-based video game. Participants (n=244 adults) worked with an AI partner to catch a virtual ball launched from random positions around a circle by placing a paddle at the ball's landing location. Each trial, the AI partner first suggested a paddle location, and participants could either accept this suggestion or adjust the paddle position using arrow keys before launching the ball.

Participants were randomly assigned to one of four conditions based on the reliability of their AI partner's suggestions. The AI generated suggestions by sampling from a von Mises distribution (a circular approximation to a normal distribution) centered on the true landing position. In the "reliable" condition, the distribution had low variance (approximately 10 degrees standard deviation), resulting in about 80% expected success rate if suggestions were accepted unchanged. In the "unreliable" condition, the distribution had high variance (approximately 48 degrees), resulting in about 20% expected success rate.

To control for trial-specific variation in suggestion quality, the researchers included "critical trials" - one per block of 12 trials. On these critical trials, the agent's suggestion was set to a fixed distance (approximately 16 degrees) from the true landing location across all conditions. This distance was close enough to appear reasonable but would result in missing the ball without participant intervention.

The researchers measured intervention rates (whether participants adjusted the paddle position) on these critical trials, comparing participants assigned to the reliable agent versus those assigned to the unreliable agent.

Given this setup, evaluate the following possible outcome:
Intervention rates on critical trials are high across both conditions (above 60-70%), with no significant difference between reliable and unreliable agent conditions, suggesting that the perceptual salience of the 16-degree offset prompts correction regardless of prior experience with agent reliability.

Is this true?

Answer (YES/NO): NO